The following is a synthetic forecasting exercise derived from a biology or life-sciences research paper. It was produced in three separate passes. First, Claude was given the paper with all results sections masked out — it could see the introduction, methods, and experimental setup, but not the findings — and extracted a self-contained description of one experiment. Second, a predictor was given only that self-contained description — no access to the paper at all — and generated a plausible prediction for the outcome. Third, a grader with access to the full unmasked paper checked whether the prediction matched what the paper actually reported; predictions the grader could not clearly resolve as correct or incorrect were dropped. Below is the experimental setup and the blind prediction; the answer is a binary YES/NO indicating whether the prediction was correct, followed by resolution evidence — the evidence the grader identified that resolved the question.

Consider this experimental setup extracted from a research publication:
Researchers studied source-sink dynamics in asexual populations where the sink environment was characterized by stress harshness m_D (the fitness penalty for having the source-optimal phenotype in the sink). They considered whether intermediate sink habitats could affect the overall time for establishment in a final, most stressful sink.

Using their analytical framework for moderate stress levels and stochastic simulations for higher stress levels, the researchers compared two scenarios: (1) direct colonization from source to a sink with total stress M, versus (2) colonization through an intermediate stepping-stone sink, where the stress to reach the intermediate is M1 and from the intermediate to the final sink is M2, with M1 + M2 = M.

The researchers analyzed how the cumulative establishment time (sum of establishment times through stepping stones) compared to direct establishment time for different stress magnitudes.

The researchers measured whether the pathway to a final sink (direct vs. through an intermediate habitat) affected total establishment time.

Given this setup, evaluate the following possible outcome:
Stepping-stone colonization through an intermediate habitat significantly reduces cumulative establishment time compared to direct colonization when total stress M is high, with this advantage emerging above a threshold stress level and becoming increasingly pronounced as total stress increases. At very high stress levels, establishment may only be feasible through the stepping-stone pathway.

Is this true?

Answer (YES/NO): YES